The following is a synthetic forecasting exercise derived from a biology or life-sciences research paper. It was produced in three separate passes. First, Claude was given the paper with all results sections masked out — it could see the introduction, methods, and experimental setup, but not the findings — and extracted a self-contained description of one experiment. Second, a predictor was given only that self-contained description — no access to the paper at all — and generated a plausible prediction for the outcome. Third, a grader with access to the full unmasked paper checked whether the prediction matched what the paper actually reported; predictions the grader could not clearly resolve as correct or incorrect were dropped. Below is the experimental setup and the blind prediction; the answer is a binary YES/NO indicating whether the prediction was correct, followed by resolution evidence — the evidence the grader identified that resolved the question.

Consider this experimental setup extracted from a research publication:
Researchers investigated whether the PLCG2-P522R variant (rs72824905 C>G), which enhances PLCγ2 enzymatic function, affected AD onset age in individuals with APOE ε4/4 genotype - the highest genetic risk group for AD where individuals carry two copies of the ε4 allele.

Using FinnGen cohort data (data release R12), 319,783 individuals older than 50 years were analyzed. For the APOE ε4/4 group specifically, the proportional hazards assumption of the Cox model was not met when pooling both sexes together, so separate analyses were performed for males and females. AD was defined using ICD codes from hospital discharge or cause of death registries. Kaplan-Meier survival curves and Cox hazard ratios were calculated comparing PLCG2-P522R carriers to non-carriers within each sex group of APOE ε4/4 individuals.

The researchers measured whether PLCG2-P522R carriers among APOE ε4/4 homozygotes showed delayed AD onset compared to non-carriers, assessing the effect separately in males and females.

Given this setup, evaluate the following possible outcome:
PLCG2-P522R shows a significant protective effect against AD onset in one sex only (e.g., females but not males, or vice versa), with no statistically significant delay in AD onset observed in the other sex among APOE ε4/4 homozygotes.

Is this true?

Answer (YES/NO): NO